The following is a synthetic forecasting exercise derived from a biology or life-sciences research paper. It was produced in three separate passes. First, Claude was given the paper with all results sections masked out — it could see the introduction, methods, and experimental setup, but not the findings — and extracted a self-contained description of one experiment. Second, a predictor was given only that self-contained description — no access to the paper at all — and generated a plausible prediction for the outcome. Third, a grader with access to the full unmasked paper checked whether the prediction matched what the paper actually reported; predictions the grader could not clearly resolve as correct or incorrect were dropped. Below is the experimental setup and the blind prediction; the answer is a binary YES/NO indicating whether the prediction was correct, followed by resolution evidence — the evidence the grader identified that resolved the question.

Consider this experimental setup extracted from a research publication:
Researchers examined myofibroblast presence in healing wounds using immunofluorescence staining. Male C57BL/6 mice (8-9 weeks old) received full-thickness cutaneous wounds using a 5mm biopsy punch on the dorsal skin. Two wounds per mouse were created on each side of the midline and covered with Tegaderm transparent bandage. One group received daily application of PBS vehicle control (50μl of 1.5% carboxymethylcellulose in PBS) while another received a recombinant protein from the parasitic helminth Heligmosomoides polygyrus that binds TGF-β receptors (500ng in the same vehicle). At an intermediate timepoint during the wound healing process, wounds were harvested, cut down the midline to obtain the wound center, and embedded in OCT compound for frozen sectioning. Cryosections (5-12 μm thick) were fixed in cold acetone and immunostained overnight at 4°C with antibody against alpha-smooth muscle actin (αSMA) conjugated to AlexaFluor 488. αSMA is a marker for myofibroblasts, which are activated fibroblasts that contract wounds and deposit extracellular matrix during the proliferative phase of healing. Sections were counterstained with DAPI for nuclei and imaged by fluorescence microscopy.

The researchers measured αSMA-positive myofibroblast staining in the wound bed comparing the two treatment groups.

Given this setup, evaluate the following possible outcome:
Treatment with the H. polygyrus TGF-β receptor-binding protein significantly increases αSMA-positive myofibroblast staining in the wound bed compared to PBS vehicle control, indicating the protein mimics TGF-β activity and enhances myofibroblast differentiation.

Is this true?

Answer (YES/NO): NO